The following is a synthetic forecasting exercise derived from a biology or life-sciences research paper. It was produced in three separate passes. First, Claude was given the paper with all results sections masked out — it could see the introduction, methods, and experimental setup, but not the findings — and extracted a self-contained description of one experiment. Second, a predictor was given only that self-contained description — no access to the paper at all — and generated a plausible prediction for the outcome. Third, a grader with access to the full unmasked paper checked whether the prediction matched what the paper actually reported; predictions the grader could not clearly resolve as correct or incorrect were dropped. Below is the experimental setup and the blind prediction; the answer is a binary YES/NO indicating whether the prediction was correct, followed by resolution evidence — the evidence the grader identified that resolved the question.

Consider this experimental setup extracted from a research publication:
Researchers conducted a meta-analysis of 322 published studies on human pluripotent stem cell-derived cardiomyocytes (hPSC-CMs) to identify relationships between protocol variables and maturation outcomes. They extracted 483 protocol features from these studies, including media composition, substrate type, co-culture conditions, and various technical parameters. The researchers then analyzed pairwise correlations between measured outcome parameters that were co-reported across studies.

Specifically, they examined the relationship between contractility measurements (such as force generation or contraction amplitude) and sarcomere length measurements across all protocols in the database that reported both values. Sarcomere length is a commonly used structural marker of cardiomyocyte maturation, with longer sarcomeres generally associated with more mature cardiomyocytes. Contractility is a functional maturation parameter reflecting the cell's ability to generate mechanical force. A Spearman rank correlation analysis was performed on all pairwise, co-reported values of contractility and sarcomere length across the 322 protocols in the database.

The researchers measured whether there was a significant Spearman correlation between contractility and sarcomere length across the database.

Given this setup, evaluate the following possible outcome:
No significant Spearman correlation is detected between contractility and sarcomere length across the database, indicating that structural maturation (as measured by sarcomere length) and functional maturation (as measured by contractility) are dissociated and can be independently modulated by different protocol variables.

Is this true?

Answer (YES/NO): YES